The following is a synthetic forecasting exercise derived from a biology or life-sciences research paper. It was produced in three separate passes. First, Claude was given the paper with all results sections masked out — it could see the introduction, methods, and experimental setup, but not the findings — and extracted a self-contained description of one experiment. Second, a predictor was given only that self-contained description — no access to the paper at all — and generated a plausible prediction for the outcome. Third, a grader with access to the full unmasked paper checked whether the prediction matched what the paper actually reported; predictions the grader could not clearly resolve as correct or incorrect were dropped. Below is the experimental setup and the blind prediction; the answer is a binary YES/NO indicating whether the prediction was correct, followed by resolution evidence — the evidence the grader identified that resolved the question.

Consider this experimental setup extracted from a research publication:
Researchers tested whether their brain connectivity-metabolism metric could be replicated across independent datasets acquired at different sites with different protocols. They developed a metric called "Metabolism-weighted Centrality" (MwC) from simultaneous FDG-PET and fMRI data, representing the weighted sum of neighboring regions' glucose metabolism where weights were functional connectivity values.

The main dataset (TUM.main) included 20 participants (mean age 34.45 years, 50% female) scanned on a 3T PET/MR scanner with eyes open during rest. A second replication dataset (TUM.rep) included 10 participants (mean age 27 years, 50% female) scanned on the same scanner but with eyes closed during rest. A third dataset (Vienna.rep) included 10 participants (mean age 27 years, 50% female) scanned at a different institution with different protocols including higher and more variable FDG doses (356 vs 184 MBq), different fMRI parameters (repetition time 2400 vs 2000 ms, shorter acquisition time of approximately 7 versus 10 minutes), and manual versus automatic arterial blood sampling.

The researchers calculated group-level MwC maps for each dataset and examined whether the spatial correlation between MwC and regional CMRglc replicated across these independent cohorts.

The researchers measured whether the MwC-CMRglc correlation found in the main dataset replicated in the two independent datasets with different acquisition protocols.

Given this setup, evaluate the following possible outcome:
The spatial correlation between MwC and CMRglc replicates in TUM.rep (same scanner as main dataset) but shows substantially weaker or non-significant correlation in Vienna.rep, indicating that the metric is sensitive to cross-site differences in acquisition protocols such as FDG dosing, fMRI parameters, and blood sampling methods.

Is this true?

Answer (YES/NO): NO